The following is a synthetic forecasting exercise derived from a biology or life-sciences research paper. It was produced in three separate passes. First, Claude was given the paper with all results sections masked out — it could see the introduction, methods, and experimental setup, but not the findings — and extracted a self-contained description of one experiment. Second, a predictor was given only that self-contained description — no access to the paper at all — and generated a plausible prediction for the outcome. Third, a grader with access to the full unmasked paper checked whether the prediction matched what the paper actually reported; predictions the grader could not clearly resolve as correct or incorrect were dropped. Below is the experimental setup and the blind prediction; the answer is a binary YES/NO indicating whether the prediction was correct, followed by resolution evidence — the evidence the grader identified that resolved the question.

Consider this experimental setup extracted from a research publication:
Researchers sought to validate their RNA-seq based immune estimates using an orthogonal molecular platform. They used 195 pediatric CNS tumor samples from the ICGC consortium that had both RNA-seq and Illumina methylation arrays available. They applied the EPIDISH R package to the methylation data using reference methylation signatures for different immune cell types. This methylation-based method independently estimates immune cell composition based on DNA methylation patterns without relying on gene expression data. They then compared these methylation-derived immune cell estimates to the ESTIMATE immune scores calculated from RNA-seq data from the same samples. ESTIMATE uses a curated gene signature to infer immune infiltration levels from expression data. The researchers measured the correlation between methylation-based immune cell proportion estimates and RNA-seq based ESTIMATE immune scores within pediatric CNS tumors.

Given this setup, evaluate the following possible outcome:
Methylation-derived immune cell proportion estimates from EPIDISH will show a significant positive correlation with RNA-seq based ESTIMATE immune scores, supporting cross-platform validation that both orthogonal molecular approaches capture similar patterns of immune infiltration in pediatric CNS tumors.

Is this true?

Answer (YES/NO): YES